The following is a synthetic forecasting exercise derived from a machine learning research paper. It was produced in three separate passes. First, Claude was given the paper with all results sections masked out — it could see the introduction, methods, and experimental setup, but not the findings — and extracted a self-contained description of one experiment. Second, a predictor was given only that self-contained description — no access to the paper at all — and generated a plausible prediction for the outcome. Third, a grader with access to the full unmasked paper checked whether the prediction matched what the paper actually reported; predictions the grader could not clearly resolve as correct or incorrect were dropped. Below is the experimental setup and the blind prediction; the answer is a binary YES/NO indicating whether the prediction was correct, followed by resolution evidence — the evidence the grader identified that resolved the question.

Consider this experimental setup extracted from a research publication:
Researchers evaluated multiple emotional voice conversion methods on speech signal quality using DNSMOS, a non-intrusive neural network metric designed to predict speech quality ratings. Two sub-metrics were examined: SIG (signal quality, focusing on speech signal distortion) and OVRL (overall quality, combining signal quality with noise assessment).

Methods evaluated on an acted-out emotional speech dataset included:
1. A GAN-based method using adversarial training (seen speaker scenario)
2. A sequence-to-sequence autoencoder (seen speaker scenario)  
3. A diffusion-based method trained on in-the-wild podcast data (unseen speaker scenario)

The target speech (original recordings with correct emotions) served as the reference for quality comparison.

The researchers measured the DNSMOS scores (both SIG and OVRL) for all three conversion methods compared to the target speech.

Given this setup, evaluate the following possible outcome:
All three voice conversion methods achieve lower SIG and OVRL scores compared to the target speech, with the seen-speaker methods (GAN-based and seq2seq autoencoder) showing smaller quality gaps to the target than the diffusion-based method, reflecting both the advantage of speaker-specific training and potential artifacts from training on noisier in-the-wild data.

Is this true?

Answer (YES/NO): NO